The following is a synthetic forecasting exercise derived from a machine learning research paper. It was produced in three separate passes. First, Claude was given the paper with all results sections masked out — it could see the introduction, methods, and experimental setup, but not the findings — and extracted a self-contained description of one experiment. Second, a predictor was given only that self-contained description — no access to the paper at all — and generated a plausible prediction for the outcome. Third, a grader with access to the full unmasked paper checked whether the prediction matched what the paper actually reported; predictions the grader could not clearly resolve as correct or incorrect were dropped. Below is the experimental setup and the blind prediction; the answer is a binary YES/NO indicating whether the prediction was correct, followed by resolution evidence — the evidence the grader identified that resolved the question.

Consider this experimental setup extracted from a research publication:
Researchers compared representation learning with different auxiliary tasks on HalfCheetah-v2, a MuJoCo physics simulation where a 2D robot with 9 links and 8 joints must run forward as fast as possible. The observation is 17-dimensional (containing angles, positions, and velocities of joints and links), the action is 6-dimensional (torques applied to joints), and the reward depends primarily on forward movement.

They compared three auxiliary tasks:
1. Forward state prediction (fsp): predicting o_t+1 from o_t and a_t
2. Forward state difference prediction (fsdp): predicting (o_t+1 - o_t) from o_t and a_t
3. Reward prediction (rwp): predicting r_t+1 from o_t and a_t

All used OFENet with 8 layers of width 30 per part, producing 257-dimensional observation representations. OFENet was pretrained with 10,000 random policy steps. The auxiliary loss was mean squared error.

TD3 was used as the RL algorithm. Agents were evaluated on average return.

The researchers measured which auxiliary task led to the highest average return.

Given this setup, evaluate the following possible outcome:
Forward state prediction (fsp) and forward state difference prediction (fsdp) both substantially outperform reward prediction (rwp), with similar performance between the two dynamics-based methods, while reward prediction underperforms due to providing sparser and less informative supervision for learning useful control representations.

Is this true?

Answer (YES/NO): YES